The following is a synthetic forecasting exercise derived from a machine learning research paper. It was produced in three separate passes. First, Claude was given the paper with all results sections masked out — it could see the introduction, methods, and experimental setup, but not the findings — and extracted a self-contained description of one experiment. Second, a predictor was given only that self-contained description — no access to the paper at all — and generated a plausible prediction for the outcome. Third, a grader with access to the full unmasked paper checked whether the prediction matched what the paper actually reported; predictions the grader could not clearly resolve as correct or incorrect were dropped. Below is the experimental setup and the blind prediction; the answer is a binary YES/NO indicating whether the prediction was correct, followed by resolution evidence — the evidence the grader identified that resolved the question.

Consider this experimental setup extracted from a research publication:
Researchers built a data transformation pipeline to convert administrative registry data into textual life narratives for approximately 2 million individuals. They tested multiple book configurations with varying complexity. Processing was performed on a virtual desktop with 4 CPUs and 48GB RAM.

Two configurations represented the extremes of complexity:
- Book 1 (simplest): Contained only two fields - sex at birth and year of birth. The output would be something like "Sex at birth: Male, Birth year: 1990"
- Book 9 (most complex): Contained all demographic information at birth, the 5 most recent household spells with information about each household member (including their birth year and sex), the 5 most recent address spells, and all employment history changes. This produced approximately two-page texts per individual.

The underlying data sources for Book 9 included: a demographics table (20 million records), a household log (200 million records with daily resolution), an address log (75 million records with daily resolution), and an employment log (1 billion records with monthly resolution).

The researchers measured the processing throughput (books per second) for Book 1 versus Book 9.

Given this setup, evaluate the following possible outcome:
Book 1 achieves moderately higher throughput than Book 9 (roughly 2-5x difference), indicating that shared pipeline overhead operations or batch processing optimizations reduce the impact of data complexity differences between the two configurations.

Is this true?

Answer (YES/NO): NO